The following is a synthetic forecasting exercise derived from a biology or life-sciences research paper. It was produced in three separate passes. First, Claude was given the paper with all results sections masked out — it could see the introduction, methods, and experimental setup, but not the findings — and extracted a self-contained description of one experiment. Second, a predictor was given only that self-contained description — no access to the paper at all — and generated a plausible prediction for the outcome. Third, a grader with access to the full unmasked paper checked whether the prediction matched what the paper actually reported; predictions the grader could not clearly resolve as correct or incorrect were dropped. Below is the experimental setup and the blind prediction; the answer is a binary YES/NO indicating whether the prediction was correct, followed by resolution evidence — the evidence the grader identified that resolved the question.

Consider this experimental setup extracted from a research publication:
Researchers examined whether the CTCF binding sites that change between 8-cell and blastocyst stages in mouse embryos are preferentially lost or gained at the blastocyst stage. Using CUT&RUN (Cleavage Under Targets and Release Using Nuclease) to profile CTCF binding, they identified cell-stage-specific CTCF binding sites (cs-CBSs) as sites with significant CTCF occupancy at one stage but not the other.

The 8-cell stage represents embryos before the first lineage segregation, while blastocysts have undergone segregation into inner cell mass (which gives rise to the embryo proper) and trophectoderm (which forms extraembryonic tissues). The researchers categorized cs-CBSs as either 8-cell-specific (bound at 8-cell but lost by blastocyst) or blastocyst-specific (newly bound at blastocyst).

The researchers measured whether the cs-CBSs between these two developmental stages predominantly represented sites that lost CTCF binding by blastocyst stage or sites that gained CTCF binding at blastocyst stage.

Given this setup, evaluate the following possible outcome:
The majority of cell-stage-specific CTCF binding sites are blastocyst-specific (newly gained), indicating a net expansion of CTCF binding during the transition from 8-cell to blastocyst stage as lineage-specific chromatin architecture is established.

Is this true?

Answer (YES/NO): NO